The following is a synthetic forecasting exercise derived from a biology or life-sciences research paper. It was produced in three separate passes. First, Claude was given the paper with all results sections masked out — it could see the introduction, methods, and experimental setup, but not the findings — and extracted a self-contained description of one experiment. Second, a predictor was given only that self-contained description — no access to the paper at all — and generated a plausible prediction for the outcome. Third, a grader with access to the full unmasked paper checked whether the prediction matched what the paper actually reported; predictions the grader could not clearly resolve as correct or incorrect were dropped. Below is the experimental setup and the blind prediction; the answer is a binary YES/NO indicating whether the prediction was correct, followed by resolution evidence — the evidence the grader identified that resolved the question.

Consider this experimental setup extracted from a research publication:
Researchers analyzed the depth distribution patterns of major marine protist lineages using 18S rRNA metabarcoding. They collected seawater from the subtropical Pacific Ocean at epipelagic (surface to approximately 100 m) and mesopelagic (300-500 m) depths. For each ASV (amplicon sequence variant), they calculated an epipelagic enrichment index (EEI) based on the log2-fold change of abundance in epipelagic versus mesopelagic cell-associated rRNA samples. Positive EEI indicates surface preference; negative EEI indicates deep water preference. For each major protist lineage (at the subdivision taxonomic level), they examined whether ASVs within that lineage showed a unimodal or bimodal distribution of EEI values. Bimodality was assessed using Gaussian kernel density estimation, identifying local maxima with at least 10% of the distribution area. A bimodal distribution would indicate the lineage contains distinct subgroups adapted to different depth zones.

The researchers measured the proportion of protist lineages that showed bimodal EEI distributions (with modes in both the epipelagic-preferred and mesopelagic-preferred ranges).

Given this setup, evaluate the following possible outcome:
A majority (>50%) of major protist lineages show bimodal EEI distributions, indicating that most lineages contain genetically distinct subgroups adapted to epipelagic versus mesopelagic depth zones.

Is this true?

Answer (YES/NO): NO